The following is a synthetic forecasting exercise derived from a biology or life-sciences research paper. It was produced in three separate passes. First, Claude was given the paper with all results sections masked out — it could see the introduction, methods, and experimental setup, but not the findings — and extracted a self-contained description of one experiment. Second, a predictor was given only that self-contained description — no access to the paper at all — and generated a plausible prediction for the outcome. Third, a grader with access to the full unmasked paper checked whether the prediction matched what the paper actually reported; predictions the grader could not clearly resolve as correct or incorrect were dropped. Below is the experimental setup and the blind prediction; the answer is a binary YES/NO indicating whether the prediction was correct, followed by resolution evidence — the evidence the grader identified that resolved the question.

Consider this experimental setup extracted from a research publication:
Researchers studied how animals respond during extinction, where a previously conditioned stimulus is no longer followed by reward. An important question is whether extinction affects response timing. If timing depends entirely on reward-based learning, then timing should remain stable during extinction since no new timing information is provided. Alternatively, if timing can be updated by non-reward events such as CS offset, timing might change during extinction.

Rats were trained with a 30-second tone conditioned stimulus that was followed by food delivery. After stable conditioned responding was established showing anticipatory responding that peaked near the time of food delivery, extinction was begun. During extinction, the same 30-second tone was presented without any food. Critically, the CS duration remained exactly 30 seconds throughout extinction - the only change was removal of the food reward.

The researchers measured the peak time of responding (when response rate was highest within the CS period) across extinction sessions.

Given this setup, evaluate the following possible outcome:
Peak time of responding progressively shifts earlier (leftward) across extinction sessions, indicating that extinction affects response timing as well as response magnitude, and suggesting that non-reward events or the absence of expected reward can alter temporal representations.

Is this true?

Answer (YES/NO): NO